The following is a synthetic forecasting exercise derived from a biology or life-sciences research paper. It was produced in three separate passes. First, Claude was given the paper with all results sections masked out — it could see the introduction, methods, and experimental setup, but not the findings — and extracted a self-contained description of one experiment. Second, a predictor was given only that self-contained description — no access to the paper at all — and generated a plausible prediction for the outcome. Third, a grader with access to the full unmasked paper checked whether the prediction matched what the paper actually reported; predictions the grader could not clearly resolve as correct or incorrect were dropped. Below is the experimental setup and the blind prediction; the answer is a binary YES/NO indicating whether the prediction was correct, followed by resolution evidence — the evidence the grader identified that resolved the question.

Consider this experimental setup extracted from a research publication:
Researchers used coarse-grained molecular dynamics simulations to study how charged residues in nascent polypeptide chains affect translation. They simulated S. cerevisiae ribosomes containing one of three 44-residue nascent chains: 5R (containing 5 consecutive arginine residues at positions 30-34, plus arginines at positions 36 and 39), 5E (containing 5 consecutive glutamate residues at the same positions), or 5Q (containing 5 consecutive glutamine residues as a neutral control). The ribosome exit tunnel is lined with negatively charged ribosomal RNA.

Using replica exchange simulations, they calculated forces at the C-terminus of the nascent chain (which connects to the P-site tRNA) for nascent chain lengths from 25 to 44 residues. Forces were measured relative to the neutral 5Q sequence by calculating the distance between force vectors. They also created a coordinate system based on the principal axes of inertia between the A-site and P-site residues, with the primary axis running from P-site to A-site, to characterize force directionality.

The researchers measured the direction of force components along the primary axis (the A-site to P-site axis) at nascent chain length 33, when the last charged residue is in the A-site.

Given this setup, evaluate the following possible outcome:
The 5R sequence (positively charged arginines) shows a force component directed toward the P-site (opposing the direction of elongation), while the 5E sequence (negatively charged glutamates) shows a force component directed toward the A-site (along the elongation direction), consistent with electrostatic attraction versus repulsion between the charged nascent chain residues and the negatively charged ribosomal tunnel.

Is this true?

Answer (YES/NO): YES